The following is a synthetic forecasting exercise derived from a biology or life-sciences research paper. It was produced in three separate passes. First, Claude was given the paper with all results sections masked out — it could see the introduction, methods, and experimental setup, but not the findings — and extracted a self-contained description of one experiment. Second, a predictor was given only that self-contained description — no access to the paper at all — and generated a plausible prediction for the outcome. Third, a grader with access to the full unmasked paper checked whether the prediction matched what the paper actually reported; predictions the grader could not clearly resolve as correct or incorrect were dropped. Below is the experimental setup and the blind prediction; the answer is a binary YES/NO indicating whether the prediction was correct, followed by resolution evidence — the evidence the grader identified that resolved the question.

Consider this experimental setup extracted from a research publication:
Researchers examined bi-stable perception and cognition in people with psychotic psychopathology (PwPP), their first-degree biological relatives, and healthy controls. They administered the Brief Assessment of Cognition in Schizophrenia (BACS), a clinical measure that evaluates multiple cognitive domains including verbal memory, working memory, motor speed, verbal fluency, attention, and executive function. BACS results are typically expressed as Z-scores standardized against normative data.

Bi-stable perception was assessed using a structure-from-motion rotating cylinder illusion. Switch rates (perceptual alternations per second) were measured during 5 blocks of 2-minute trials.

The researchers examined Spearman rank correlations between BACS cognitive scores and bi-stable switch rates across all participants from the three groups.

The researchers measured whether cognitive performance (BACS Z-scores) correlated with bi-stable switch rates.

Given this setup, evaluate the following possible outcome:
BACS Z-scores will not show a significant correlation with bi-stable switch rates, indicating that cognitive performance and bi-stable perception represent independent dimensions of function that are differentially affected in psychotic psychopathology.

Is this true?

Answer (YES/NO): YES